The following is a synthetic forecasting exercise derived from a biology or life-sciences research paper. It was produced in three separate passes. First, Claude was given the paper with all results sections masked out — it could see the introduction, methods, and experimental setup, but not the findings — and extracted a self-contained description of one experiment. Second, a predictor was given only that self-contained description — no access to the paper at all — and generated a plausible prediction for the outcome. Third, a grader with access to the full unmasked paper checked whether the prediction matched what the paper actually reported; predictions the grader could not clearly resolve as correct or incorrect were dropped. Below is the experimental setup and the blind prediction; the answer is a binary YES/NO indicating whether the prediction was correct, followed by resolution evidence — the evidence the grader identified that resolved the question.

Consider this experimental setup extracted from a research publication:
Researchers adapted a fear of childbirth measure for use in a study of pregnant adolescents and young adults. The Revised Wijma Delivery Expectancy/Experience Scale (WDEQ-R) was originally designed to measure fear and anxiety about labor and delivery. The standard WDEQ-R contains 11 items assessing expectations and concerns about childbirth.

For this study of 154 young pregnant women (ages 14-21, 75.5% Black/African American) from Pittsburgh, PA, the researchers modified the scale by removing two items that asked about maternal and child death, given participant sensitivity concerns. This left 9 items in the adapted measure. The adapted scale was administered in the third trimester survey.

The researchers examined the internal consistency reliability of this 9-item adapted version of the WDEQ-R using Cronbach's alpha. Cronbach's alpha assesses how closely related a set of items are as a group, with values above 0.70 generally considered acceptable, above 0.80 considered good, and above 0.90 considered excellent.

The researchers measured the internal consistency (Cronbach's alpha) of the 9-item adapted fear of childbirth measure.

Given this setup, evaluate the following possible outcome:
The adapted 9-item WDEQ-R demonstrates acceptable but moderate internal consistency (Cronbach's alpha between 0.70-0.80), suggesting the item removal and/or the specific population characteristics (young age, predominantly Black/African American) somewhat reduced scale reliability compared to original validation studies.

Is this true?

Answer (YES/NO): NO